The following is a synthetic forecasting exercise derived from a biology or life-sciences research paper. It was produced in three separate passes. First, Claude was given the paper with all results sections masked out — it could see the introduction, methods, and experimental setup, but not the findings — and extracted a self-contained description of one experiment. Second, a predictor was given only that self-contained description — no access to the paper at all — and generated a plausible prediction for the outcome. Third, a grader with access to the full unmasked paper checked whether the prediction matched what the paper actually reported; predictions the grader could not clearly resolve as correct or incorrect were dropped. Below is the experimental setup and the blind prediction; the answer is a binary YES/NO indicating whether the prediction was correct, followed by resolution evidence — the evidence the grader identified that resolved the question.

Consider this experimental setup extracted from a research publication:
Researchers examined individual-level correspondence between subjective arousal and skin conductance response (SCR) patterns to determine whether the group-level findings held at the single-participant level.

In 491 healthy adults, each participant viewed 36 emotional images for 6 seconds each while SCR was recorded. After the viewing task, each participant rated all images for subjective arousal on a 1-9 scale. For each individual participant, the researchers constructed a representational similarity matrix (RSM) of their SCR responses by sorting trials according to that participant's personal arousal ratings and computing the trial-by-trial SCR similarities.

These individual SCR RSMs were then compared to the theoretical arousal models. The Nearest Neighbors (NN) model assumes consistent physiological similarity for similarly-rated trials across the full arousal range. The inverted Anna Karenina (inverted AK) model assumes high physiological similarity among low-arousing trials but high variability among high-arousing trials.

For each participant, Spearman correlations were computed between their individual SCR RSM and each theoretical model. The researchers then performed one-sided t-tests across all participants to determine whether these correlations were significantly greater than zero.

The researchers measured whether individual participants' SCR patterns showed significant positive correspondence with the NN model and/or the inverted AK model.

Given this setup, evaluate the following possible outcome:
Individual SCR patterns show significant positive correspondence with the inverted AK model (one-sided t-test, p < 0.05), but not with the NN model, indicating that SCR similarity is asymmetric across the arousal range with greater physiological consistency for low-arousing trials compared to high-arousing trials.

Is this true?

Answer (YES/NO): NO